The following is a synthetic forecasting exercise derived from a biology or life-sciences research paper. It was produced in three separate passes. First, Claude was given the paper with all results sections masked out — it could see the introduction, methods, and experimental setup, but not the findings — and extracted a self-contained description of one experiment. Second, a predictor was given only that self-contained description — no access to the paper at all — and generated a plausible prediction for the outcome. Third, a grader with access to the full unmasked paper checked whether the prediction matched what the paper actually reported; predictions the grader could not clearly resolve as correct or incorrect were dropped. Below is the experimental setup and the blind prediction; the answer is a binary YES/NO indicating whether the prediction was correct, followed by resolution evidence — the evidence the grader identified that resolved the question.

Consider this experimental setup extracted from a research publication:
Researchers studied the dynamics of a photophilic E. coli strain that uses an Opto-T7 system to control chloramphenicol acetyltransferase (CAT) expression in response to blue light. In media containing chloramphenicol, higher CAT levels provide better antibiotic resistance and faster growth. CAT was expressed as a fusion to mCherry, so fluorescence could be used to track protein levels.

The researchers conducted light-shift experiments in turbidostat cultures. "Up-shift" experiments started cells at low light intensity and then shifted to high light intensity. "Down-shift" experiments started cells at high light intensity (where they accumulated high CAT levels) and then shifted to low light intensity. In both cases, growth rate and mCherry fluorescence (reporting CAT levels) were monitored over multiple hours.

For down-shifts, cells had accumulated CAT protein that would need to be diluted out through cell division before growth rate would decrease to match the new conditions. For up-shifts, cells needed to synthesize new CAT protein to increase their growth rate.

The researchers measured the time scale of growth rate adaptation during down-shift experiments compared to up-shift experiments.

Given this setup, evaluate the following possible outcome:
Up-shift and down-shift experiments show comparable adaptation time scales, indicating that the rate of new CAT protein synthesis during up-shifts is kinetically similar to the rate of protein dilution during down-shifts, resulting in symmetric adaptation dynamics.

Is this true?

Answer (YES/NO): NO